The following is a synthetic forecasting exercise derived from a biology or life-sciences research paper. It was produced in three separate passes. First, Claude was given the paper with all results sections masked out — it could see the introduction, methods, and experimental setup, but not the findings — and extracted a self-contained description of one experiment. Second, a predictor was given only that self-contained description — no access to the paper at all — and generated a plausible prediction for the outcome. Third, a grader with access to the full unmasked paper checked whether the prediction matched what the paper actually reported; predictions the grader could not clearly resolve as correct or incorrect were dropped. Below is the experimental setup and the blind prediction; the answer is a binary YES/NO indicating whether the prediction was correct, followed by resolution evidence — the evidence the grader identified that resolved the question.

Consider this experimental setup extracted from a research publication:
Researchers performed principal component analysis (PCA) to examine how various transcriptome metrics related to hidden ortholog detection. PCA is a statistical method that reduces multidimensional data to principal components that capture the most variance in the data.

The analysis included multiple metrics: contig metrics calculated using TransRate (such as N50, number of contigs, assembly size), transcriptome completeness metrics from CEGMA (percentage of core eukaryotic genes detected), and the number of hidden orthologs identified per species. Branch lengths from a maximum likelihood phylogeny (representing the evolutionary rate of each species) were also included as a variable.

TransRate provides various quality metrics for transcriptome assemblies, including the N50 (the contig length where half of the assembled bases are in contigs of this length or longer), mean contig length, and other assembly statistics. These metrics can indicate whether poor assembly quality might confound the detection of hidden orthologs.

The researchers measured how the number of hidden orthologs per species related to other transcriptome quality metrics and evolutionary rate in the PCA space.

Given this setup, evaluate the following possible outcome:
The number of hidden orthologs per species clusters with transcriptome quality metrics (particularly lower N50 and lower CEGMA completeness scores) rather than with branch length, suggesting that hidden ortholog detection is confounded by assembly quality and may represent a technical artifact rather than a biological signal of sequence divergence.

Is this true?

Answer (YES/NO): NO